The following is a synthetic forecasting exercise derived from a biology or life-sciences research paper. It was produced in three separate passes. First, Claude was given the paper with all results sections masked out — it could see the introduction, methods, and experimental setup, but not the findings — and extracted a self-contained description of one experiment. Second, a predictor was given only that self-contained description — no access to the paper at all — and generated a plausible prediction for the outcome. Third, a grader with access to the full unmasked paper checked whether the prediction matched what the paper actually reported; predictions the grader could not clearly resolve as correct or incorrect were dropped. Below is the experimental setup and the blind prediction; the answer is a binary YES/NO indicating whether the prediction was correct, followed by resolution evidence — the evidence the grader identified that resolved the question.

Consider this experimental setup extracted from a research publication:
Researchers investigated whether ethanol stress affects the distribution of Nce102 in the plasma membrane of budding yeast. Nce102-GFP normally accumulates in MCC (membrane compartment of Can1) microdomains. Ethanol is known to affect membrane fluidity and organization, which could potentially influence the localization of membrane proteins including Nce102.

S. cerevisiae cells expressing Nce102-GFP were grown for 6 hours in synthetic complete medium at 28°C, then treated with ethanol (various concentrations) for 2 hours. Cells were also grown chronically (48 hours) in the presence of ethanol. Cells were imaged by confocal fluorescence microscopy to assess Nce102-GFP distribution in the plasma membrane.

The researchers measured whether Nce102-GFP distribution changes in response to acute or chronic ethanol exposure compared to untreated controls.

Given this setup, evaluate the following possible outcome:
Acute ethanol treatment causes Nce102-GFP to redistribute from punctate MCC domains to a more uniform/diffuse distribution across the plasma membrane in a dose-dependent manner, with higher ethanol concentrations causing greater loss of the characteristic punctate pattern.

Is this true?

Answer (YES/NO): NO